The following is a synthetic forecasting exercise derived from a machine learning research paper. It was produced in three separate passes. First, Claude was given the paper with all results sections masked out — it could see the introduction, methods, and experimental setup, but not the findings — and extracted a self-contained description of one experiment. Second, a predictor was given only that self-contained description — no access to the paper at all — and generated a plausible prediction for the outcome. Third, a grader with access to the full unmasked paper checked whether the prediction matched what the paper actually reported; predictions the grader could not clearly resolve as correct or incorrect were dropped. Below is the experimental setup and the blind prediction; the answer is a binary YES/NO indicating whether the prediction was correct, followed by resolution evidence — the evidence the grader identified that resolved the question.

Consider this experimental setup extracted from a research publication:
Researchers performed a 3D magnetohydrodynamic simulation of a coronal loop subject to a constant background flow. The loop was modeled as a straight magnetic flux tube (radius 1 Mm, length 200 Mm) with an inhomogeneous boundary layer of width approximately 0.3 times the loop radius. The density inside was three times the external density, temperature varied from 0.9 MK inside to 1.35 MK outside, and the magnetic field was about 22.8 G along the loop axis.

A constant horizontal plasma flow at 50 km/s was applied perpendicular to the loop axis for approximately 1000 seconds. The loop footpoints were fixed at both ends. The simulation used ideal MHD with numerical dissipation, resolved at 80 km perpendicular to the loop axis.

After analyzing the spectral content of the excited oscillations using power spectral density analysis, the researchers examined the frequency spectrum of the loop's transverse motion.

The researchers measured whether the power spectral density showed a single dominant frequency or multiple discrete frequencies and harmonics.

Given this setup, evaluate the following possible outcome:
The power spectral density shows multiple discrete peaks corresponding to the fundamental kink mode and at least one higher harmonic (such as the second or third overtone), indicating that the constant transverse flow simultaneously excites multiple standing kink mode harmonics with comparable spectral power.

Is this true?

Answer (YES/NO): NO